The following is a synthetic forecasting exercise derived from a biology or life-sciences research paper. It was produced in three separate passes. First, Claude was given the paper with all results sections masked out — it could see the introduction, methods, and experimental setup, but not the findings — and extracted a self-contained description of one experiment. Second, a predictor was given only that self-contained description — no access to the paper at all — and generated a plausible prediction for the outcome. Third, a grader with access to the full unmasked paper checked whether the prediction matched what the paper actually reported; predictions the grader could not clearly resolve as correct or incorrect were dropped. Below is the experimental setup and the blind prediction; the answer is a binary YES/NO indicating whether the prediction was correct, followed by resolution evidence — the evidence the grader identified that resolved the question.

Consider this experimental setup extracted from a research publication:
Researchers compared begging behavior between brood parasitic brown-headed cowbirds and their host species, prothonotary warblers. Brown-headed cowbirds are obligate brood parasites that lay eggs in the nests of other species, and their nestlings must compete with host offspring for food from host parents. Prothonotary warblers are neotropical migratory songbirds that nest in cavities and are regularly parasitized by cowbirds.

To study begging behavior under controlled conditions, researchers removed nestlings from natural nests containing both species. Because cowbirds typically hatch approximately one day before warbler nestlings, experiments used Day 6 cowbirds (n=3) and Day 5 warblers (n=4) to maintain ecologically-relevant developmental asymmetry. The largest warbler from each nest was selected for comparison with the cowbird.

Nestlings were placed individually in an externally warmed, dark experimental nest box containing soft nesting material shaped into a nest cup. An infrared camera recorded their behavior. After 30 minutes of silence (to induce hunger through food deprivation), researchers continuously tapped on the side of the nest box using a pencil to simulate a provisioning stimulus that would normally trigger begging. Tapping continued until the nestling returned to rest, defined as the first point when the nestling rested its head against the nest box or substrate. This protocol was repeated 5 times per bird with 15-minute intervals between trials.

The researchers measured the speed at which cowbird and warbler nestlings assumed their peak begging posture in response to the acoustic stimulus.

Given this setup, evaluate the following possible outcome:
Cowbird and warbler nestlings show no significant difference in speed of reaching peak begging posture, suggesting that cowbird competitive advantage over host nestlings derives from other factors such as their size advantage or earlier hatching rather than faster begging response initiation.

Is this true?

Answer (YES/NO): YES